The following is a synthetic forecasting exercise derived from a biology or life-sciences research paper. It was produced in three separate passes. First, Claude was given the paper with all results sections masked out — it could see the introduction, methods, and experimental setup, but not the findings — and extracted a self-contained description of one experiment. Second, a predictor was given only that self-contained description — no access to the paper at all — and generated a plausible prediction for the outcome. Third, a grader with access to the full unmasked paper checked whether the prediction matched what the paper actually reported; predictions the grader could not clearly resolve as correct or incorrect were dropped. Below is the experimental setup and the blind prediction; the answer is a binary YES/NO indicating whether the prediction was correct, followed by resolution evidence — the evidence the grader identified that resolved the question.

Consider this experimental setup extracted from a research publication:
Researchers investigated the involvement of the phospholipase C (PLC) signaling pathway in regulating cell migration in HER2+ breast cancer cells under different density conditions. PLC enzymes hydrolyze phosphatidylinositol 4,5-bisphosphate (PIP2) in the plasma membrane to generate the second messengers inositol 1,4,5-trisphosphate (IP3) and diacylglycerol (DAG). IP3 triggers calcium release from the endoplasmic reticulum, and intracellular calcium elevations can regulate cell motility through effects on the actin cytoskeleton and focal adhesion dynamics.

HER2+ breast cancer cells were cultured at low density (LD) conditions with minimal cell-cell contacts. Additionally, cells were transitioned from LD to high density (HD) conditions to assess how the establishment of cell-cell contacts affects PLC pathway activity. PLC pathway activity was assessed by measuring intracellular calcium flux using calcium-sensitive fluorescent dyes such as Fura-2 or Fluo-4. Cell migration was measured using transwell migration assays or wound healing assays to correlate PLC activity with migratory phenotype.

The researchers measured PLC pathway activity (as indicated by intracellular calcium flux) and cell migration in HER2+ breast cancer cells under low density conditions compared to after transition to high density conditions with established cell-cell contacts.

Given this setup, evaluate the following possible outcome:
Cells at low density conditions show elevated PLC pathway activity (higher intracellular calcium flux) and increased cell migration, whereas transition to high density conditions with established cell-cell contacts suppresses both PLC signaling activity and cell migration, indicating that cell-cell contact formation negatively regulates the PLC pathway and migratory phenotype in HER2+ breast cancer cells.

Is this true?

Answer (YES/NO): YES